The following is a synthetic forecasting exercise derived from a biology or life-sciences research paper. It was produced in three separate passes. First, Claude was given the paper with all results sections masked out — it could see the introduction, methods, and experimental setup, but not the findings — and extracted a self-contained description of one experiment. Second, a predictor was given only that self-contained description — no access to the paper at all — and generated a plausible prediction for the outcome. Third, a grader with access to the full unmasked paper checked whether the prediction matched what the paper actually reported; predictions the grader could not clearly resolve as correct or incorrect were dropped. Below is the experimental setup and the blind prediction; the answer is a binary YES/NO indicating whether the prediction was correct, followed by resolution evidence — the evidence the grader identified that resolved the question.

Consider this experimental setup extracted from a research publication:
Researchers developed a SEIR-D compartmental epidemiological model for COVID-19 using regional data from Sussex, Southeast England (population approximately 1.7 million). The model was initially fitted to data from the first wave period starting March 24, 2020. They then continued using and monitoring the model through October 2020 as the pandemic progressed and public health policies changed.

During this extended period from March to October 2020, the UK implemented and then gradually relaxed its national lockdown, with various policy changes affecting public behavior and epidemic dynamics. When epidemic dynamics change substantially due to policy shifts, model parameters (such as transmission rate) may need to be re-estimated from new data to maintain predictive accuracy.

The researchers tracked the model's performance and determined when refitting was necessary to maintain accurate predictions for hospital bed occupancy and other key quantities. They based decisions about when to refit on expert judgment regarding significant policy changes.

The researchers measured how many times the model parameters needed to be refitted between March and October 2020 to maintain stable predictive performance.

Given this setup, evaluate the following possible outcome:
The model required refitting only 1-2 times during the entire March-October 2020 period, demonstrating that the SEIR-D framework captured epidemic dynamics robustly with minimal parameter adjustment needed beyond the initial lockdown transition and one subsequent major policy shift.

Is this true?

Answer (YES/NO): YES